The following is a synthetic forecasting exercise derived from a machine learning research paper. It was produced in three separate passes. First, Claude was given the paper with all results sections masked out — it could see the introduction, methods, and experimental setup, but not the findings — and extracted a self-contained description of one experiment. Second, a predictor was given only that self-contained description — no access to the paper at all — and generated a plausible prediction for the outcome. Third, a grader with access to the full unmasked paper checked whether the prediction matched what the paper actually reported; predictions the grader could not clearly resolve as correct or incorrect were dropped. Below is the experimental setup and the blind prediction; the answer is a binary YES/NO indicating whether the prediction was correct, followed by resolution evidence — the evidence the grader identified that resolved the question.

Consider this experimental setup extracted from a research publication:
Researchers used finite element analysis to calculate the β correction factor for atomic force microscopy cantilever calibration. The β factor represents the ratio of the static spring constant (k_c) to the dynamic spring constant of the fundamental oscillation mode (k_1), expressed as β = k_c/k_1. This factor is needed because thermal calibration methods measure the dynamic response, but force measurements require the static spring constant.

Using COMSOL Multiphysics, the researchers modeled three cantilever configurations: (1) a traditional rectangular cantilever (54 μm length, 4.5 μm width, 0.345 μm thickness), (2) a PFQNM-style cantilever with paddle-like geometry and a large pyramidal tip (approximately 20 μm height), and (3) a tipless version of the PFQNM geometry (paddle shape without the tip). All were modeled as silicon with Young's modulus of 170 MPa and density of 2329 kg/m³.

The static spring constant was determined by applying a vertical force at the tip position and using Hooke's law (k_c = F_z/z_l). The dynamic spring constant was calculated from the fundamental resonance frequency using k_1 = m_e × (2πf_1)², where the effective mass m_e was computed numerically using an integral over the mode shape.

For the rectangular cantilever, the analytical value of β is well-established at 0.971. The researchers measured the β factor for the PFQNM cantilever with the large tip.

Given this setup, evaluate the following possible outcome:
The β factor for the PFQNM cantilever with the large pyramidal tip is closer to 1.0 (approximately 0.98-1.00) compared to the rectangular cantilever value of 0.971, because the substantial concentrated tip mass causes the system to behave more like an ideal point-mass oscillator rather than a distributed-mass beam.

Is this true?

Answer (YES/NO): YES